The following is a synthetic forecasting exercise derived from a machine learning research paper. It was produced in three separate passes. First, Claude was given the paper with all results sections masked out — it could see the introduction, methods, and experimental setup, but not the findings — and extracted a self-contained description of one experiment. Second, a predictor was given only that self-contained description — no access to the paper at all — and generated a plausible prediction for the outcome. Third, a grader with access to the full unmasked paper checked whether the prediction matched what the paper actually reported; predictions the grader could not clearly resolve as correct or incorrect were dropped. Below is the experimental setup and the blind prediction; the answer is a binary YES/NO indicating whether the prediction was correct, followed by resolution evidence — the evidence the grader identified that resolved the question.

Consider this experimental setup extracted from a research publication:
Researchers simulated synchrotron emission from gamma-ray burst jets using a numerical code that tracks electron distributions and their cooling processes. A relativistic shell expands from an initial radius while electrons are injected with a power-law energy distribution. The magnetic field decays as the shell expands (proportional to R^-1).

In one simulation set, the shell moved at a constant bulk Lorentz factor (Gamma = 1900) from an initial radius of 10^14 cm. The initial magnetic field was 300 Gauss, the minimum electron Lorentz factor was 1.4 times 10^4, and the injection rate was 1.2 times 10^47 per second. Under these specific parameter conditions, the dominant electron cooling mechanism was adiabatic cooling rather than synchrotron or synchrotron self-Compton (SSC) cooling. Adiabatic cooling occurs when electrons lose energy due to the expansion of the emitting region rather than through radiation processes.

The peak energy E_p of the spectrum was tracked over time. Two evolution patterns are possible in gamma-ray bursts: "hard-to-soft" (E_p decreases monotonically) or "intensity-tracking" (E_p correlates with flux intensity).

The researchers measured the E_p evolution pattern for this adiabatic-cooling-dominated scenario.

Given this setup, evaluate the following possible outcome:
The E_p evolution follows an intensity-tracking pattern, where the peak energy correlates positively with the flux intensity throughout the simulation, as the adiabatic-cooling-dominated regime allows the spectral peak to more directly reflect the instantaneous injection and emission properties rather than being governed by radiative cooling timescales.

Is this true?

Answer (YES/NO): YES